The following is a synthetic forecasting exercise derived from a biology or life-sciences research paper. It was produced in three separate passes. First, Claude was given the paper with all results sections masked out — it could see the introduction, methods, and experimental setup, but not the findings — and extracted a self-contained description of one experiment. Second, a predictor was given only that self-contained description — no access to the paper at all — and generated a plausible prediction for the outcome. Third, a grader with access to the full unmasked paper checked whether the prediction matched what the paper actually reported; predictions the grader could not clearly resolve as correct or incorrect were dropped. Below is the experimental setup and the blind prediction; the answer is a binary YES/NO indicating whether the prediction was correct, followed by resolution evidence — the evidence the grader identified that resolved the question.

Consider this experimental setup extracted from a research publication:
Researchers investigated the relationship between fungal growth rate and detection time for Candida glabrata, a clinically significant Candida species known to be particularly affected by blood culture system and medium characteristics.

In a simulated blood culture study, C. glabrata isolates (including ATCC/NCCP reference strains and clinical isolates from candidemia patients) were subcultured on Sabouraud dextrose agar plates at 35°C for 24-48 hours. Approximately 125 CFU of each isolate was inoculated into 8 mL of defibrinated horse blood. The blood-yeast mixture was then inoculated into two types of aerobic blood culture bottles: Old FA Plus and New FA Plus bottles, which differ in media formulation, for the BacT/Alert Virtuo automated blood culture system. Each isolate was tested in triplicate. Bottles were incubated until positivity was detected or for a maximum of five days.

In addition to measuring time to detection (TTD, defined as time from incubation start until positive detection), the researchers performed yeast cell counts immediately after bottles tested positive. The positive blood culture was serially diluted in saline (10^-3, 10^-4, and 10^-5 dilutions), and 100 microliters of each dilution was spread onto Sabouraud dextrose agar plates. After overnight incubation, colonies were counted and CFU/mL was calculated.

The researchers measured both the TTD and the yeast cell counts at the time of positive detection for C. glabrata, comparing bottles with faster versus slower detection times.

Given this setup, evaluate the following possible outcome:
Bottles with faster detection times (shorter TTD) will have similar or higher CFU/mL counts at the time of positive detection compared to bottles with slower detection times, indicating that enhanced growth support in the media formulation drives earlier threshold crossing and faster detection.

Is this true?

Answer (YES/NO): YES